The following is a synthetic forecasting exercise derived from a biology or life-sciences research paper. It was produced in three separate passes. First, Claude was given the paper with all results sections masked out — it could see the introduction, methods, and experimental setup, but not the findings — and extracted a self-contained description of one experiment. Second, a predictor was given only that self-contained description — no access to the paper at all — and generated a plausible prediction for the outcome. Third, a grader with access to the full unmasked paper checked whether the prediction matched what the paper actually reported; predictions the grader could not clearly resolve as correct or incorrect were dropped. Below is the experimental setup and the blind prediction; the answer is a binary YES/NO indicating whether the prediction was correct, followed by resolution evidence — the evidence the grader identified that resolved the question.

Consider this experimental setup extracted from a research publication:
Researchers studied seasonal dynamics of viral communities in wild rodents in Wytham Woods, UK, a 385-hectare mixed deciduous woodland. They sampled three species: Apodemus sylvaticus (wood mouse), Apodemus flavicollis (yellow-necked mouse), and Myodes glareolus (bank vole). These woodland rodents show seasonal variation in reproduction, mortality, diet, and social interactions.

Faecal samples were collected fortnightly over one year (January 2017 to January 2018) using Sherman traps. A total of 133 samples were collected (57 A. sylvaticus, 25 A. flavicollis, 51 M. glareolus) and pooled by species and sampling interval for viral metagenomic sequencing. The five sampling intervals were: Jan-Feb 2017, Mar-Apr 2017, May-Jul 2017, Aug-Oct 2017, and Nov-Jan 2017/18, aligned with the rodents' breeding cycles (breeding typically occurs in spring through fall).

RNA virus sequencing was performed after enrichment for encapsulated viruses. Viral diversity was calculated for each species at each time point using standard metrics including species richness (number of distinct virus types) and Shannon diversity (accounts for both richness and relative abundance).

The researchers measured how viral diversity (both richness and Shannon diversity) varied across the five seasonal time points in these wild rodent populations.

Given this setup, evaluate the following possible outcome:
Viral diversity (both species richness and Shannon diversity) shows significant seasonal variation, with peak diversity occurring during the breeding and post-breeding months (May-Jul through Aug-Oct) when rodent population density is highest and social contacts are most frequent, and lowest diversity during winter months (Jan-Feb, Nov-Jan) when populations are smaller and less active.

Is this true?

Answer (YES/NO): NO